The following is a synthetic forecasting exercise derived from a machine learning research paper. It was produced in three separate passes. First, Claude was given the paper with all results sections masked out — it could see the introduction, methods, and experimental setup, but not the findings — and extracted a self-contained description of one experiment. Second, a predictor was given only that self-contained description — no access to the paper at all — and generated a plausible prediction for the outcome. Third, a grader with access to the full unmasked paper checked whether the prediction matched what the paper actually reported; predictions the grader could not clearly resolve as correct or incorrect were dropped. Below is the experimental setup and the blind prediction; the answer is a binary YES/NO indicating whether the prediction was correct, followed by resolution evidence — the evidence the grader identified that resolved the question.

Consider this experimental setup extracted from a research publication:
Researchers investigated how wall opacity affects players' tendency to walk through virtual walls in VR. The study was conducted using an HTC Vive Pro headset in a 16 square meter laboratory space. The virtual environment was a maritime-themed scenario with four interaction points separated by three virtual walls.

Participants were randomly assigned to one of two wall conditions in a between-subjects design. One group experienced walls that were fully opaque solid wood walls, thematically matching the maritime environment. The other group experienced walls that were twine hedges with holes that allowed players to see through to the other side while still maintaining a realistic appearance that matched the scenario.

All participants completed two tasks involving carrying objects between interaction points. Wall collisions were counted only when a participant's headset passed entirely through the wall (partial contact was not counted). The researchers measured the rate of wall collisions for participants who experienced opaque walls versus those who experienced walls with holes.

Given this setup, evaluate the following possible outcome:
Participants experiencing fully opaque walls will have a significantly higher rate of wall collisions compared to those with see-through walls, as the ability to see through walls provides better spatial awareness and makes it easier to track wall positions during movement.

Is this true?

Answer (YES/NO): NO